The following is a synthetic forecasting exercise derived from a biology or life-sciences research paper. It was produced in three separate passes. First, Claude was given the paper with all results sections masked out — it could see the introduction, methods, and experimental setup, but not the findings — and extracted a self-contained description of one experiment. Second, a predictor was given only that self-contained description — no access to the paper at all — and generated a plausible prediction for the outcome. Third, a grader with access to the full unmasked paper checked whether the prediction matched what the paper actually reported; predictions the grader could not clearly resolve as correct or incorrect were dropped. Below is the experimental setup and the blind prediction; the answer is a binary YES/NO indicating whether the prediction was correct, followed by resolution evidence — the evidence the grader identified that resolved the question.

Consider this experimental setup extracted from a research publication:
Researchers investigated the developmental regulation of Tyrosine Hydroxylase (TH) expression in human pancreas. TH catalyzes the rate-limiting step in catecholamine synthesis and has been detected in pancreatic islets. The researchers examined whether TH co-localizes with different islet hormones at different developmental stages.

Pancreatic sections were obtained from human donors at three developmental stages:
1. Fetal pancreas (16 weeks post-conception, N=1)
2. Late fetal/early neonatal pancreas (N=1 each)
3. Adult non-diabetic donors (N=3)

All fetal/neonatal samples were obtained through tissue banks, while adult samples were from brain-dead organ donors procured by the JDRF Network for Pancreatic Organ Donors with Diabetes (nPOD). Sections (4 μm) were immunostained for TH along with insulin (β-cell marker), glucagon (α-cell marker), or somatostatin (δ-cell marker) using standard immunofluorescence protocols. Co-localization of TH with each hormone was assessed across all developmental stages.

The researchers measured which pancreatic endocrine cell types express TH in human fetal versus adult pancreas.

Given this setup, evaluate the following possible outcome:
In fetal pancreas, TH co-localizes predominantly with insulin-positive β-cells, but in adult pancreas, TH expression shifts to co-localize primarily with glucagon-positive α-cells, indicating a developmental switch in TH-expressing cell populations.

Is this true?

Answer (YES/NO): NO